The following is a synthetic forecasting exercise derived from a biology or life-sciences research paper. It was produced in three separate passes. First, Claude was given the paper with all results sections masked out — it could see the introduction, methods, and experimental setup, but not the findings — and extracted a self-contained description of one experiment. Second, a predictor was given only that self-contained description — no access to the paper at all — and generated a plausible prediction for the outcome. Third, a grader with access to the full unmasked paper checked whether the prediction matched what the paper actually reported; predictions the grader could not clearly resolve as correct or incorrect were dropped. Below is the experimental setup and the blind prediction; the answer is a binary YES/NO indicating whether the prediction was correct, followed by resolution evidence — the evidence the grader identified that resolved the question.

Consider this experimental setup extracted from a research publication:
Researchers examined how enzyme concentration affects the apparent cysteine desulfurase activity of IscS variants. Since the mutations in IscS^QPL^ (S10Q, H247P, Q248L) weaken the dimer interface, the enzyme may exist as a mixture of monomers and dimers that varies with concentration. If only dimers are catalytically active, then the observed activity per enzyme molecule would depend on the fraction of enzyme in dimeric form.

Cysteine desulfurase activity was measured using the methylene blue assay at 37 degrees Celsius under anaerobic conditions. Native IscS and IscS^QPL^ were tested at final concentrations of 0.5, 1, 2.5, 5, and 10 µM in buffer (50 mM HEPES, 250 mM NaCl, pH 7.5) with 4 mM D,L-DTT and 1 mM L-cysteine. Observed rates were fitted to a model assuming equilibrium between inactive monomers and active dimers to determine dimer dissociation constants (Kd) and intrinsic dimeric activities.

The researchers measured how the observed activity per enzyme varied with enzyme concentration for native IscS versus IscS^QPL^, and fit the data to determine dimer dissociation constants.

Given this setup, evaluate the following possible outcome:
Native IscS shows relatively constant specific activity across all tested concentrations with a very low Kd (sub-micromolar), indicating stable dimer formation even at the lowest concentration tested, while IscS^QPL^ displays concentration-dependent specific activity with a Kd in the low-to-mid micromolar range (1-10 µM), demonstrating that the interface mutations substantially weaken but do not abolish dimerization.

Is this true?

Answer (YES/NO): NO